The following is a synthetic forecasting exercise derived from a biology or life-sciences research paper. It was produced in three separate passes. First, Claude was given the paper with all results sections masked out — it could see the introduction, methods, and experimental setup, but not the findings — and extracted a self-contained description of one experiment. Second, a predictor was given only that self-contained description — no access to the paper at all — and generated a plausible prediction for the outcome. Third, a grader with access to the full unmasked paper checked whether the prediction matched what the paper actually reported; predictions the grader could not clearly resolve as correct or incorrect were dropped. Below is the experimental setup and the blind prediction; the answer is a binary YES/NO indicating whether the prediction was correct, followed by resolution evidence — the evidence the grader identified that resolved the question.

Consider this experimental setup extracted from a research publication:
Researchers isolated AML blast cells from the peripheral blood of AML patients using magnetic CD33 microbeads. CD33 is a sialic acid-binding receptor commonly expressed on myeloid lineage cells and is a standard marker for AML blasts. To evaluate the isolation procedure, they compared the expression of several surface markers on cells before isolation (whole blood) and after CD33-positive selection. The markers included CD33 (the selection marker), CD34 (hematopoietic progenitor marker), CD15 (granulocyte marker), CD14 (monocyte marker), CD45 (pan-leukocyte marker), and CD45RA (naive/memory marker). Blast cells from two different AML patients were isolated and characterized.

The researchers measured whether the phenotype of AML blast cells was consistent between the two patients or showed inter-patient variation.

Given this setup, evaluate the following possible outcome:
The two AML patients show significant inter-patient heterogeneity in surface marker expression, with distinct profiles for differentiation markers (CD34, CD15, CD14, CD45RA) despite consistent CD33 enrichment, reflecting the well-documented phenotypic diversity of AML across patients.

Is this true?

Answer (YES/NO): NO